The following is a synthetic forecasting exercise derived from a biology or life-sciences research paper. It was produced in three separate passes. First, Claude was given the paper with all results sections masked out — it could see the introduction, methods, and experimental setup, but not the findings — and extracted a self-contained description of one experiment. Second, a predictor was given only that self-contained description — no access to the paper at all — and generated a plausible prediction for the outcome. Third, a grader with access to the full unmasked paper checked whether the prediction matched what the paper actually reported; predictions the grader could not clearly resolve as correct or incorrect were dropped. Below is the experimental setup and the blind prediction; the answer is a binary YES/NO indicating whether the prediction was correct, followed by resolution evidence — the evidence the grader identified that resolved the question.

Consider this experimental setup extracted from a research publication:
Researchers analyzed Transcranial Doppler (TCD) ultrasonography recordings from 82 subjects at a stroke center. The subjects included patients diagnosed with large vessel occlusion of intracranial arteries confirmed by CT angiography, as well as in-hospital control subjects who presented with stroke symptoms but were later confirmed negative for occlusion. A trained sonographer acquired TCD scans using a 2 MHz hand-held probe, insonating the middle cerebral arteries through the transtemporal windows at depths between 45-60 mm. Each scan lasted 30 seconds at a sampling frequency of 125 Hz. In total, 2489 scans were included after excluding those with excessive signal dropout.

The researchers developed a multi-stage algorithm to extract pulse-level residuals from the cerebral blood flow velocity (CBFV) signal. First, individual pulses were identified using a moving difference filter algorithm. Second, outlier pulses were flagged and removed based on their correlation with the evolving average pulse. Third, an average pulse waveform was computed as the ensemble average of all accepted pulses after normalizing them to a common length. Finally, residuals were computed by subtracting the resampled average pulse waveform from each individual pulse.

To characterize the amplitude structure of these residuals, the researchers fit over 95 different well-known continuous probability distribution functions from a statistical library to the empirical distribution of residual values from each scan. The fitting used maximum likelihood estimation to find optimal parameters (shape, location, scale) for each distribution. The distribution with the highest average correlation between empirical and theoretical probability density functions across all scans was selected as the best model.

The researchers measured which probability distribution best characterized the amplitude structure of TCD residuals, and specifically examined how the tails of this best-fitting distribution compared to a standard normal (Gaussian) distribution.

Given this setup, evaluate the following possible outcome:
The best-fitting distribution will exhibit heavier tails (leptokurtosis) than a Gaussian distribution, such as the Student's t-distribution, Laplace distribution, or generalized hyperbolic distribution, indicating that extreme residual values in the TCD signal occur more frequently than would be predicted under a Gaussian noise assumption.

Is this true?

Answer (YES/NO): YES